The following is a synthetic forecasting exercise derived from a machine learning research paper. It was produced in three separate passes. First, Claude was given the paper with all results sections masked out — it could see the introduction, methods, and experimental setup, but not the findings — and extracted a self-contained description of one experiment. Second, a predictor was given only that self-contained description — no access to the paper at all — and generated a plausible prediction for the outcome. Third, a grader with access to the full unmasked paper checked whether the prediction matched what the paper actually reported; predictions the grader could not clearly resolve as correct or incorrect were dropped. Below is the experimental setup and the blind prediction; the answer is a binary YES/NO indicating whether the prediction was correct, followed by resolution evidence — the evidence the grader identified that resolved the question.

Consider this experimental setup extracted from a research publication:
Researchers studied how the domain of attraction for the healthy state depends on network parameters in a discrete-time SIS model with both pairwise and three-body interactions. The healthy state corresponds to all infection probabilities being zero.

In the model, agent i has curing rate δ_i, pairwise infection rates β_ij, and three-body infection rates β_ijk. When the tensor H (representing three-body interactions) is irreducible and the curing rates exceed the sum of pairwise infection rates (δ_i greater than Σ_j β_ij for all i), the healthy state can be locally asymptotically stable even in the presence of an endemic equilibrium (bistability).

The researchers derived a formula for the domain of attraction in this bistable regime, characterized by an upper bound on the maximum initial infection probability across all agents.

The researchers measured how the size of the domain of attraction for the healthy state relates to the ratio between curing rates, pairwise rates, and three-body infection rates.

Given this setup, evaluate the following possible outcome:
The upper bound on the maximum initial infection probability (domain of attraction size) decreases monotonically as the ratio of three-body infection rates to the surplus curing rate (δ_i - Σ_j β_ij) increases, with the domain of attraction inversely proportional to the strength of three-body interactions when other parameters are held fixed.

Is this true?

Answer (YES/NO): YES